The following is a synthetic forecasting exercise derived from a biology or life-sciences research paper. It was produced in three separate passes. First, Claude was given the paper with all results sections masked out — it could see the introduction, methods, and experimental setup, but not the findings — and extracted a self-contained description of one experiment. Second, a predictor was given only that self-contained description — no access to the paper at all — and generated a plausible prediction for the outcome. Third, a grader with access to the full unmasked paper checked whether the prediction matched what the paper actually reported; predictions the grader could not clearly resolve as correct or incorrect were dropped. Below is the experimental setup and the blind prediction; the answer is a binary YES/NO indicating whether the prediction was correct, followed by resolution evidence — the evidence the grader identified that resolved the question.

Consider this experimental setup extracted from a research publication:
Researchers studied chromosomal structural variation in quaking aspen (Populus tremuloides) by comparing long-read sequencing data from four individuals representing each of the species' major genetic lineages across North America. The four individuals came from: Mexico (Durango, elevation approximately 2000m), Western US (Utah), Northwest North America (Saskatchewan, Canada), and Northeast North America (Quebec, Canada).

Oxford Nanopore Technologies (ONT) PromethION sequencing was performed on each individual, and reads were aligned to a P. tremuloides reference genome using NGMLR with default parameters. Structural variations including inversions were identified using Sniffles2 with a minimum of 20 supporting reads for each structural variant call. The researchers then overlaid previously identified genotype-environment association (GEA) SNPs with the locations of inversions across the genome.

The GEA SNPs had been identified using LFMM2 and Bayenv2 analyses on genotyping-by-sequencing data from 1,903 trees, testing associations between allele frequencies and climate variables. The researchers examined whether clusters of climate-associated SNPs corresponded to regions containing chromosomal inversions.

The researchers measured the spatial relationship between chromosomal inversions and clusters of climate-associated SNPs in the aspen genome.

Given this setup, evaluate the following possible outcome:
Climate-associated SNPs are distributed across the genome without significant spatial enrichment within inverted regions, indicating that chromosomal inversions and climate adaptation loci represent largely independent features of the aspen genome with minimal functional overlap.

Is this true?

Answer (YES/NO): NO